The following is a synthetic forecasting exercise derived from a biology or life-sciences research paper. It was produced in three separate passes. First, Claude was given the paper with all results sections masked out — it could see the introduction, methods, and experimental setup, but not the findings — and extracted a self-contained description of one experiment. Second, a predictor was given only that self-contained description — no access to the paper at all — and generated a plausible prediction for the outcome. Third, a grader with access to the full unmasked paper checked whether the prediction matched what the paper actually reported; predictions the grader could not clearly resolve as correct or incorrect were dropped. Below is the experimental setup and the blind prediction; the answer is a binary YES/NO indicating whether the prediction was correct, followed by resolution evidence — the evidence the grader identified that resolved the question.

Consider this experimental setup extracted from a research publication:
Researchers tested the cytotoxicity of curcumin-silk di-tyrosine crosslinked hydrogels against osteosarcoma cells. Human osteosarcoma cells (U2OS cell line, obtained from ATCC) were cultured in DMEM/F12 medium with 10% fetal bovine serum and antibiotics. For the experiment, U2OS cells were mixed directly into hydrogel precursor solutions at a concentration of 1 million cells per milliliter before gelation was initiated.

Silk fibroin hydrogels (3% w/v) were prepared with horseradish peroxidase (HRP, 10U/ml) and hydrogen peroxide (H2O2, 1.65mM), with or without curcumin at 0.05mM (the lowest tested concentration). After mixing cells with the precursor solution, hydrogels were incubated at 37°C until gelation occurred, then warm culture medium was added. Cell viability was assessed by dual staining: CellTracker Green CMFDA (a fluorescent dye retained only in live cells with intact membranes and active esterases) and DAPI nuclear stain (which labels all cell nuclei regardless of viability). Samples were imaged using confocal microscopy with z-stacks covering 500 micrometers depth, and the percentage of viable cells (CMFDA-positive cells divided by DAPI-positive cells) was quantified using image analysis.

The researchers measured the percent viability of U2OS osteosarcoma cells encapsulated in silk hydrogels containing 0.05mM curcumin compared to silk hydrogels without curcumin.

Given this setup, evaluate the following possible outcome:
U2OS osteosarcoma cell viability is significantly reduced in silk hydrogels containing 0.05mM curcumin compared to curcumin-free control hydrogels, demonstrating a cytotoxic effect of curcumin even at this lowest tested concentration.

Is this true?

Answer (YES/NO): YES